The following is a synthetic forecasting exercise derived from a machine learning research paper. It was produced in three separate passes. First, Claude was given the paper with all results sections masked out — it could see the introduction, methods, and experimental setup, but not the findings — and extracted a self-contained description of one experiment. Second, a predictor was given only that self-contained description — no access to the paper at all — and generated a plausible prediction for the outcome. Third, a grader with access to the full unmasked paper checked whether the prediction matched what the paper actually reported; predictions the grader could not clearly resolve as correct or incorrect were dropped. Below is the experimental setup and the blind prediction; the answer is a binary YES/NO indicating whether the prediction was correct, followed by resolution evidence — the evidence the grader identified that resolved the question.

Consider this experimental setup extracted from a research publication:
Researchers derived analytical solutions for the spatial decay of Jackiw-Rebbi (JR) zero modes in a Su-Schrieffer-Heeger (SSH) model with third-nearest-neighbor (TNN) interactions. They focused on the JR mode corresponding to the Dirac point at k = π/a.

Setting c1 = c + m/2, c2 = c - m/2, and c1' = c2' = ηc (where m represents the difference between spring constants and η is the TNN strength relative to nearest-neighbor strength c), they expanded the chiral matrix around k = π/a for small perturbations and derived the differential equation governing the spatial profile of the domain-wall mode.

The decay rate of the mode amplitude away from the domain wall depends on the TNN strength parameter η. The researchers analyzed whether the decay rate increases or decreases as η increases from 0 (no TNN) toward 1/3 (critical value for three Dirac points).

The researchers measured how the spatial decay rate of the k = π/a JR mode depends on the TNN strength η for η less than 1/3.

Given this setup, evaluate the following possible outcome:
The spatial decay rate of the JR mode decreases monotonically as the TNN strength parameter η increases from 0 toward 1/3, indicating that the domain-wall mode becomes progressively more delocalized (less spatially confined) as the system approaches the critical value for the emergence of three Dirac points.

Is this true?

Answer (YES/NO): NO